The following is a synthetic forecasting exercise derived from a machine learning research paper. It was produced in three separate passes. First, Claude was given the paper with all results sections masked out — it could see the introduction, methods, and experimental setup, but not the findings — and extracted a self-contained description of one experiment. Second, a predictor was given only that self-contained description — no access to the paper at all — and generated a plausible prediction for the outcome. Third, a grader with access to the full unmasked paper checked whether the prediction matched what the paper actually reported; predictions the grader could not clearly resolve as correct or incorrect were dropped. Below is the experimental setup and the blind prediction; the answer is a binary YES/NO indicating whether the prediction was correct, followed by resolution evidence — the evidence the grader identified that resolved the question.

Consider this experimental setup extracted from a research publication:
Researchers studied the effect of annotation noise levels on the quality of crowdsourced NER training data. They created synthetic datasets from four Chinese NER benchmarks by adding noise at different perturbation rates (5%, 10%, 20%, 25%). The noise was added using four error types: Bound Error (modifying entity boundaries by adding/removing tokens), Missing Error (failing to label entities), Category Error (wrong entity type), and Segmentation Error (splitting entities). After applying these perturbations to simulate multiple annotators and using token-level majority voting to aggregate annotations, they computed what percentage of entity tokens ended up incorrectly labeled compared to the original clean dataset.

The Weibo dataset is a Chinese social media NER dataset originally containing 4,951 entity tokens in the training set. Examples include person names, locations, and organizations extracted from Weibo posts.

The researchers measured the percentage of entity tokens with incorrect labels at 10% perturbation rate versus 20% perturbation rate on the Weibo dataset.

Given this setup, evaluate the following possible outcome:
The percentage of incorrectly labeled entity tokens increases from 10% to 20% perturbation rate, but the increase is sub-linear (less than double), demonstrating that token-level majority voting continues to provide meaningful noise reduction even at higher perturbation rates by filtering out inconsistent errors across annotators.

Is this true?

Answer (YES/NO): NO